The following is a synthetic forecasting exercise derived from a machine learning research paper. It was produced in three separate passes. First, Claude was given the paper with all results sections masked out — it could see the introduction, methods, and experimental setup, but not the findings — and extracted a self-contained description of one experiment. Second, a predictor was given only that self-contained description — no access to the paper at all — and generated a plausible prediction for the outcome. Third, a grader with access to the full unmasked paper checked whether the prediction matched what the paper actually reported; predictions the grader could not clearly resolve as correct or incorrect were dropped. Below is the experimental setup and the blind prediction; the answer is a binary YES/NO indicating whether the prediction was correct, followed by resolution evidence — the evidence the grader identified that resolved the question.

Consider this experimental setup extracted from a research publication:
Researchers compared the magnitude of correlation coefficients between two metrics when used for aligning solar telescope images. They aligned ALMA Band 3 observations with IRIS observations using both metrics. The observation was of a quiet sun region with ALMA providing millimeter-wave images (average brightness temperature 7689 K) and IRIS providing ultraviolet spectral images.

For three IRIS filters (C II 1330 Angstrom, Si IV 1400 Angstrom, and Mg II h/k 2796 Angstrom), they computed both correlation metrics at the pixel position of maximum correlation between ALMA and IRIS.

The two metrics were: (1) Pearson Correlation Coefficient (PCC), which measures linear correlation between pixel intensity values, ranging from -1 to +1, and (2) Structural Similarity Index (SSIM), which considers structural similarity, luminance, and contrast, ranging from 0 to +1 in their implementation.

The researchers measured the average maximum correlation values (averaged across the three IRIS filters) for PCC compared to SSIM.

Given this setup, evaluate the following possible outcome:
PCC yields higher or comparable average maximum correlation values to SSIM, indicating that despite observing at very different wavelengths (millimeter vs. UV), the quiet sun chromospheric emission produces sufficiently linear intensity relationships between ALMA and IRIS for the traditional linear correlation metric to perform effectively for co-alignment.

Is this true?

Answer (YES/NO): YES